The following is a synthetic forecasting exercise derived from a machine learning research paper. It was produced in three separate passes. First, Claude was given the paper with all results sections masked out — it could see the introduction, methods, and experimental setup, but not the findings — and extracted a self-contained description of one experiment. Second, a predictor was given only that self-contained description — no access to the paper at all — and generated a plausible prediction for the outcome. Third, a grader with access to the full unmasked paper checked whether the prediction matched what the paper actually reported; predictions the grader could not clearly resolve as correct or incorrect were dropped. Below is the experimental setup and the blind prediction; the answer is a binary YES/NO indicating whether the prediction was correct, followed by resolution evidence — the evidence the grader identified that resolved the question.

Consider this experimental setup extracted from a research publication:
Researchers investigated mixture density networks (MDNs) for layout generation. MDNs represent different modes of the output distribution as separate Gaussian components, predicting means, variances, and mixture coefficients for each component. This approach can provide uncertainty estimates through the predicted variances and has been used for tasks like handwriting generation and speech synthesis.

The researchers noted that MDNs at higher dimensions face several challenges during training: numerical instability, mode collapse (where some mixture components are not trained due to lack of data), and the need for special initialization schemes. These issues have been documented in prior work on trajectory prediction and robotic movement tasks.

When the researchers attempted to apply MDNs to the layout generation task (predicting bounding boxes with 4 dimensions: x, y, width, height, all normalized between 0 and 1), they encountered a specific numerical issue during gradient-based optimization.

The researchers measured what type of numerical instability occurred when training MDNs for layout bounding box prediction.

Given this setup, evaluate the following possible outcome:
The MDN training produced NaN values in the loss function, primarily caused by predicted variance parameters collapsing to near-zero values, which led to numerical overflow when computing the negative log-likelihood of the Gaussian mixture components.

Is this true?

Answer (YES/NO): NO